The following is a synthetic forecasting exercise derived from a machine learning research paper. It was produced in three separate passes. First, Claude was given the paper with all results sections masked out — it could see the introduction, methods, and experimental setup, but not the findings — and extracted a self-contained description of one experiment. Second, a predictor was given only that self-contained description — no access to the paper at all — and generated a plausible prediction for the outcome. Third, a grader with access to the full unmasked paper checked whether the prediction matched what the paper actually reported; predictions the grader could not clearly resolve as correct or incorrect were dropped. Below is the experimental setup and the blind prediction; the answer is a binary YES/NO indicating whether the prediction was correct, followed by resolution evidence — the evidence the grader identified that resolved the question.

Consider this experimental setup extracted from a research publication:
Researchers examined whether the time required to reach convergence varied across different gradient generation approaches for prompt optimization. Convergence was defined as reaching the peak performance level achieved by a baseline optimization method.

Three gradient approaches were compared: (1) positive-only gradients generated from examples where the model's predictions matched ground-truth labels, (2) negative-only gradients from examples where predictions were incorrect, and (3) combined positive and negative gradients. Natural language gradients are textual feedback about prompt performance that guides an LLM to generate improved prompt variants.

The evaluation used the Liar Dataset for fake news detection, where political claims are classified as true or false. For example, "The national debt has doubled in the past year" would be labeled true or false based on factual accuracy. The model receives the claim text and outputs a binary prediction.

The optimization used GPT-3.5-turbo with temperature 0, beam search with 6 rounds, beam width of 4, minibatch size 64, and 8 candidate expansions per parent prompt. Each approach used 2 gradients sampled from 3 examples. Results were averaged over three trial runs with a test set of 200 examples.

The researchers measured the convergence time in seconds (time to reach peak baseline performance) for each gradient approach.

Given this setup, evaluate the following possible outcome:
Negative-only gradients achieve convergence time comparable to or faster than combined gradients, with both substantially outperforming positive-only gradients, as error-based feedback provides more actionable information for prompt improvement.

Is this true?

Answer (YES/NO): NO